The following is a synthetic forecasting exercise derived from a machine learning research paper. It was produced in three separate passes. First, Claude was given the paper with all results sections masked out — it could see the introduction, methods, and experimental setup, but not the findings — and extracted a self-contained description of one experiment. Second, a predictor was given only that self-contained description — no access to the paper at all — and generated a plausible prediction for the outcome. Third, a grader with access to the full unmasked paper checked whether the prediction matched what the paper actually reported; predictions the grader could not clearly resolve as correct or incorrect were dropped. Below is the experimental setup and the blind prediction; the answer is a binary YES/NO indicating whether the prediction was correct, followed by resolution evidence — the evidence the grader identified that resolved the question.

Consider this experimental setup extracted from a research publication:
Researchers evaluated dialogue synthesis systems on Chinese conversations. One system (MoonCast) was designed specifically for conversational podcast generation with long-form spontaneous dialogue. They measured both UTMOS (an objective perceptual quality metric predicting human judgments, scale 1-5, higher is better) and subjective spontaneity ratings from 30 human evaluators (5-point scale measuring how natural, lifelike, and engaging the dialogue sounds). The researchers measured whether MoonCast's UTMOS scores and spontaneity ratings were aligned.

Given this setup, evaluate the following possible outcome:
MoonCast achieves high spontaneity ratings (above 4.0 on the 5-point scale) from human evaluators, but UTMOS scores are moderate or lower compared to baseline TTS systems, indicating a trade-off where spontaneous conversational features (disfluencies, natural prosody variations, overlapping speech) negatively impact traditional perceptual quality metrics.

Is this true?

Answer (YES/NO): NO